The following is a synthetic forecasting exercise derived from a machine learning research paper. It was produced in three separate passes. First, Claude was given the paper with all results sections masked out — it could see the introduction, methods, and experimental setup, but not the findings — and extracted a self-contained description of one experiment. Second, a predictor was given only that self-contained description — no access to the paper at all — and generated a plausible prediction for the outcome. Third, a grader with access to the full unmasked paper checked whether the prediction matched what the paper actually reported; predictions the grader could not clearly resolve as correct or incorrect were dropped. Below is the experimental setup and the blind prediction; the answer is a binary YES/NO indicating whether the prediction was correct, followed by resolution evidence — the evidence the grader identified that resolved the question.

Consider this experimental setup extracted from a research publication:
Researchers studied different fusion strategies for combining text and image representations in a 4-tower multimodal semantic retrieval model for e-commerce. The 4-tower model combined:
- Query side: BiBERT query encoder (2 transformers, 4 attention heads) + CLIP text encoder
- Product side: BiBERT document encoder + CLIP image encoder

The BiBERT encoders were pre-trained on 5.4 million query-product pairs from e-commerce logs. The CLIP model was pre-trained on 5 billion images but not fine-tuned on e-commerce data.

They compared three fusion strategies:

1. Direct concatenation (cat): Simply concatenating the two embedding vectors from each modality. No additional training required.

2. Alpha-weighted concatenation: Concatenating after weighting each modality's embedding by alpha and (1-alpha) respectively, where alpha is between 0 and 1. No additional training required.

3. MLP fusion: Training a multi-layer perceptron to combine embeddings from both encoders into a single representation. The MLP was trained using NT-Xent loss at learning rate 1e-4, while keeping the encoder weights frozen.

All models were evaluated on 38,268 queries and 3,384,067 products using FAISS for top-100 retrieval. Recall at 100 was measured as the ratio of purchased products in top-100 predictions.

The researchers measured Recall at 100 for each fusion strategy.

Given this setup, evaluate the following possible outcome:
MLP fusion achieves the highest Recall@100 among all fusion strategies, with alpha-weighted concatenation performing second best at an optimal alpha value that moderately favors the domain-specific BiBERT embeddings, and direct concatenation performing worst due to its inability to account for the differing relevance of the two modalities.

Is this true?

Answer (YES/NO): NO